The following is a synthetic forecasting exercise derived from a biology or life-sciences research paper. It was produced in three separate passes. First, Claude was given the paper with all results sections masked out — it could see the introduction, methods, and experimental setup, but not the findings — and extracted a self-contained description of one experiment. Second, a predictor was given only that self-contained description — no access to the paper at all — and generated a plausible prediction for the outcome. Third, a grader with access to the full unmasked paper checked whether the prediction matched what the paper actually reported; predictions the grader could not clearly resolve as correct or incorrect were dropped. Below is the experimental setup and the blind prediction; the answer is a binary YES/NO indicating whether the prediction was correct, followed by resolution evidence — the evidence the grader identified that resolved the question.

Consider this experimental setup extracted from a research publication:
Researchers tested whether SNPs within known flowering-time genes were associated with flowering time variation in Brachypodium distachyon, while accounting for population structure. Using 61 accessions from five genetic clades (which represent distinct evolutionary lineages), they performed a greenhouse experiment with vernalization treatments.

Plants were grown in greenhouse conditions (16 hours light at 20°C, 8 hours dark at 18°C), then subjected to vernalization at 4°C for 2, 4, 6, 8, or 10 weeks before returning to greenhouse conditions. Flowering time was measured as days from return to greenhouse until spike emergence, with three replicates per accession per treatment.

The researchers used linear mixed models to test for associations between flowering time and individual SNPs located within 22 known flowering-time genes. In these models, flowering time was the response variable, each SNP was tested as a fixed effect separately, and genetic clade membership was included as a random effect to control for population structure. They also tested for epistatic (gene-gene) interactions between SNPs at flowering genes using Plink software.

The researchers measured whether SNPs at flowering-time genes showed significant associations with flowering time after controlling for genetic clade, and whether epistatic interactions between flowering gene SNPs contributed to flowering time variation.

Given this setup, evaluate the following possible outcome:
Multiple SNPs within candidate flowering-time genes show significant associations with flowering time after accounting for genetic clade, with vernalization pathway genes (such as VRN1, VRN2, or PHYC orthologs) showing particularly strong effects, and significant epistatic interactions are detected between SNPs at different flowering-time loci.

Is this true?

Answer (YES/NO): NO